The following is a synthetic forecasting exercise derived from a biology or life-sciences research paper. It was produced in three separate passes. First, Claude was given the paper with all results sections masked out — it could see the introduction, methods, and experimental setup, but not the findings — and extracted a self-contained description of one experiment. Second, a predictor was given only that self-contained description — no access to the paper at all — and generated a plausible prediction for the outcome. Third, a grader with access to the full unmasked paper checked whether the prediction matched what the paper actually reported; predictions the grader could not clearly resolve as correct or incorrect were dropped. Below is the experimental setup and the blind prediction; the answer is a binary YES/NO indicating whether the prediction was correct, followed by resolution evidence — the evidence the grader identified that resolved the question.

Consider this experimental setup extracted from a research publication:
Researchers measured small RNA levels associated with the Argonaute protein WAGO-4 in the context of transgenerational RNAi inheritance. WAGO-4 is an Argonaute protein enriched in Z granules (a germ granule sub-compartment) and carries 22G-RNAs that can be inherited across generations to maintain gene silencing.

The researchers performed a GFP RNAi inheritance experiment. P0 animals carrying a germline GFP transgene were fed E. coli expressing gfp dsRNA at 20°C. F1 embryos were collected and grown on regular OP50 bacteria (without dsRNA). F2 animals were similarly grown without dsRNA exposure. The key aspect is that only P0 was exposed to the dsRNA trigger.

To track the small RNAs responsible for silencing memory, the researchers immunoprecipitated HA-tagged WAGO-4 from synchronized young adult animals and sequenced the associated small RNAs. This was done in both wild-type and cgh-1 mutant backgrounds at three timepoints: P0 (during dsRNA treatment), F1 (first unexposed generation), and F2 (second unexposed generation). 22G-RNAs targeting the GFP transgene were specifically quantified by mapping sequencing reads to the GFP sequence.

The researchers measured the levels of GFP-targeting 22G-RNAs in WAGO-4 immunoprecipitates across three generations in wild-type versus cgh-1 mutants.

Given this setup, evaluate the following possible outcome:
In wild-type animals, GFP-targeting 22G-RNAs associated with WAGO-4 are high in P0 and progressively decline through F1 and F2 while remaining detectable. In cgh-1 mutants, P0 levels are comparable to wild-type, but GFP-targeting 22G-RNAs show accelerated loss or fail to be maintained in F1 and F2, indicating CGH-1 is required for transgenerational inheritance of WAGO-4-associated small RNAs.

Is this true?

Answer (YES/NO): NO